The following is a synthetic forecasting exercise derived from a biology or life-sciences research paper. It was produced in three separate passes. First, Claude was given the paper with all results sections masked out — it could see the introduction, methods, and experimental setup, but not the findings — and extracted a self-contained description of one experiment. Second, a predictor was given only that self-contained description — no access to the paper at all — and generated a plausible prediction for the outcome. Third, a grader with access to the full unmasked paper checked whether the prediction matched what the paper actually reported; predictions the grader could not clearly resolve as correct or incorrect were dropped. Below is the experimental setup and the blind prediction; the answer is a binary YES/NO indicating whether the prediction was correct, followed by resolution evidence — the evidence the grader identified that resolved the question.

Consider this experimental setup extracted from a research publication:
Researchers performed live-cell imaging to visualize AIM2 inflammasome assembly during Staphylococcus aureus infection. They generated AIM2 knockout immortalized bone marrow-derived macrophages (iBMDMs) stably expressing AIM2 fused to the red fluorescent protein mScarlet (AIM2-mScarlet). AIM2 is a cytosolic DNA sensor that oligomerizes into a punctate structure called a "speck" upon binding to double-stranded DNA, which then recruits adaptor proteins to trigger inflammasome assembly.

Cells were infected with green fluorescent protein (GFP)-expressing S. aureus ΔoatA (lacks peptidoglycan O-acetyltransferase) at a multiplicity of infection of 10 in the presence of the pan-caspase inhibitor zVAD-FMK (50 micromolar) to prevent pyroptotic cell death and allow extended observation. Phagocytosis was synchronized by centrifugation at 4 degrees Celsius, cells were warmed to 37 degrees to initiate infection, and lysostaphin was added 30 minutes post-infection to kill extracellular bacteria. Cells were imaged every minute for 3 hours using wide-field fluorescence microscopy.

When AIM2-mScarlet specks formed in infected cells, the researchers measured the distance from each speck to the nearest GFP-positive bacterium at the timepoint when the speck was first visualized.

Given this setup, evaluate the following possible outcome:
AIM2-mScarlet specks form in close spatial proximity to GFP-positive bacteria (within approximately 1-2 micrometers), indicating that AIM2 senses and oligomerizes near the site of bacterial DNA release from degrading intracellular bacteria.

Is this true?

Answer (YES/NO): YES